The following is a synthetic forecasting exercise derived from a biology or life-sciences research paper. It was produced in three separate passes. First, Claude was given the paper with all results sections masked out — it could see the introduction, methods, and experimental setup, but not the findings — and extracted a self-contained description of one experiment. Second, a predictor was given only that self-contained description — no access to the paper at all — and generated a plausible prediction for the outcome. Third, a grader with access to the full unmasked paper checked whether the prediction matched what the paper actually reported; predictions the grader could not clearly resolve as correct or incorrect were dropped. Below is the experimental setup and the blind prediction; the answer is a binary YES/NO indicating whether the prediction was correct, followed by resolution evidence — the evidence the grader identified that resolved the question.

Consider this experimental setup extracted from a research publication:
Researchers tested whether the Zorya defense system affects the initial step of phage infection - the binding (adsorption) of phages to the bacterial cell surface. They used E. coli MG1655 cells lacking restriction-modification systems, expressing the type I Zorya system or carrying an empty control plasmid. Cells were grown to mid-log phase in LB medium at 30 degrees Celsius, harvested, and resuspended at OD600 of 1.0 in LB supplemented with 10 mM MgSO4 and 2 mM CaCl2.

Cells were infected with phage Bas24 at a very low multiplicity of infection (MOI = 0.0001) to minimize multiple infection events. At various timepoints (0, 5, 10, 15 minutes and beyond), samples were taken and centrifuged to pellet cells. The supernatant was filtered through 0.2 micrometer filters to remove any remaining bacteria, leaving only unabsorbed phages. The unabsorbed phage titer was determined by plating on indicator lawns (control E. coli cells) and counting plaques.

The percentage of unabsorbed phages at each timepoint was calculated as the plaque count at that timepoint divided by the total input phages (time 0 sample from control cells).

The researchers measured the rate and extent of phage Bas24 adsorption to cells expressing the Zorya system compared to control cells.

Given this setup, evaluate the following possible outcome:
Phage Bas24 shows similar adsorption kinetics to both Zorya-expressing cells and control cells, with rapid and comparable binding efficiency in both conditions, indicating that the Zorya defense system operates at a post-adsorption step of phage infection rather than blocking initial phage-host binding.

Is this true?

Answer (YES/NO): YES